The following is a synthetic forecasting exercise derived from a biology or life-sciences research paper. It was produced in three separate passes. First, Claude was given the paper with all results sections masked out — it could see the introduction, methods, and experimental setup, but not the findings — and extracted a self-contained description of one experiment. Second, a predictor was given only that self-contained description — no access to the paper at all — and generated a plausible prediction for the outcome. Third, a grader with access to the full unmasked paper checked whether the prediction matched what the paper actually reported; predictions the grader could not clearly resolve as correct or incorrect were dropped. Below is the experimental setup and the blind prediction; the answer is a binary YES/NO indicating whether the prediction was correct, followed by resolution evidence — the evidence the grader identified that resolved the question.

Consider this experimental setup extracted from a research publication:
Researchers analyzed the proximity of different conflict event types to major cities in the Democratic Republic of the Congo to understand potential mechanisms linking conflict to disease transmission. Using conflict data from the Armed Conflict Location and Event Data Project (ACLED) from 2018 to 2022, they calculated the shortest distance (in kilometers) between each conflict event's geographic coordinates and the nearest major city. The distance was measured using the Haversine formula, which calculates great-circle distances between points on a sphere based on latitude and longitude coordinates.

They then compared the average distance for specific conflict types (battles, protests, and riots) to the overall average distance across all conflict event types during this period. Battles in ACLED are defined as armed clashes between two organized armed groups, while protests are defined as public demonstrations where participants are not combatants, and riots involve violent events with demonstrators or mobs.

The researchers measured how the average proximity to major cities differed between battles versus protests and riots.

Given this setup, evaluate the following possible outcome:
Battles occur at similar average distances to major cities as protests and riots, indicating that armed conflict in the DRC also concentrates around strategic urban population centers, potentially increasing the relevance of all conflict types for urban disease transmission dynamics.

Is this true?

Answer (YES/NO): NO